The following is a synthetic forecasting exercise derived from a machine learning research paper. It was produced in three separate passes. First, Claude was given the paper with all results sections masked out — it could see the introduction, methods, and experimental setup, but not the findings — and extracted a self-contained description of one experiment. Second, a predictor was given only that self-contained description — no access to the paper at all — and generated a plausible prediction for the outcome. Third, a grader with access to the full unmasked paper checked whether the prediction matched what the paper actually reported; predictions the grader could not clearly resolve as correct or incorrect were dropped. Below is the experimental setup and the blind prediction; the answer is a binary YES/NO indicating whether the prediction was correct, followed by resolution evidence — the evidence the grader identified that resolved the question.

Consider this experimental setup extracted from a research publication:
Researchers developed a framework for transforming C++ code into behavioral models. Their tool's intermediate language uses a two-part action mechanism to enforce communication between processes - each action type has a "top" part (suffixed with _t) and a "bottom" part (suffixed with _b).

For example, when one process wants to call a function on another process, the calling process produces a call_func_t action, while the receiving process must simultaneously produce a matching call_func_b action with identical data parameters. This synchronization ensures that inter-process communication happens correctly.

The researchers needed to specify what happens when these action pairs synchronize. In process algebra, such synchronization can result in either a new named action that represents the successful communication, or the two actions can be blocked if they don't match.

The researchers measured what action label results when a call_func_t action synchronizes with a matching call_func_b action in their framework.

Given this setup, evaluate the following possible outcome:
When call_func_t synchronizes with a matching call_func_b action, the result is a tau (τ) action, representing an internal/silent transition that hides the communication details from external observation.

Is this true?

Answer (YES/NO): NO